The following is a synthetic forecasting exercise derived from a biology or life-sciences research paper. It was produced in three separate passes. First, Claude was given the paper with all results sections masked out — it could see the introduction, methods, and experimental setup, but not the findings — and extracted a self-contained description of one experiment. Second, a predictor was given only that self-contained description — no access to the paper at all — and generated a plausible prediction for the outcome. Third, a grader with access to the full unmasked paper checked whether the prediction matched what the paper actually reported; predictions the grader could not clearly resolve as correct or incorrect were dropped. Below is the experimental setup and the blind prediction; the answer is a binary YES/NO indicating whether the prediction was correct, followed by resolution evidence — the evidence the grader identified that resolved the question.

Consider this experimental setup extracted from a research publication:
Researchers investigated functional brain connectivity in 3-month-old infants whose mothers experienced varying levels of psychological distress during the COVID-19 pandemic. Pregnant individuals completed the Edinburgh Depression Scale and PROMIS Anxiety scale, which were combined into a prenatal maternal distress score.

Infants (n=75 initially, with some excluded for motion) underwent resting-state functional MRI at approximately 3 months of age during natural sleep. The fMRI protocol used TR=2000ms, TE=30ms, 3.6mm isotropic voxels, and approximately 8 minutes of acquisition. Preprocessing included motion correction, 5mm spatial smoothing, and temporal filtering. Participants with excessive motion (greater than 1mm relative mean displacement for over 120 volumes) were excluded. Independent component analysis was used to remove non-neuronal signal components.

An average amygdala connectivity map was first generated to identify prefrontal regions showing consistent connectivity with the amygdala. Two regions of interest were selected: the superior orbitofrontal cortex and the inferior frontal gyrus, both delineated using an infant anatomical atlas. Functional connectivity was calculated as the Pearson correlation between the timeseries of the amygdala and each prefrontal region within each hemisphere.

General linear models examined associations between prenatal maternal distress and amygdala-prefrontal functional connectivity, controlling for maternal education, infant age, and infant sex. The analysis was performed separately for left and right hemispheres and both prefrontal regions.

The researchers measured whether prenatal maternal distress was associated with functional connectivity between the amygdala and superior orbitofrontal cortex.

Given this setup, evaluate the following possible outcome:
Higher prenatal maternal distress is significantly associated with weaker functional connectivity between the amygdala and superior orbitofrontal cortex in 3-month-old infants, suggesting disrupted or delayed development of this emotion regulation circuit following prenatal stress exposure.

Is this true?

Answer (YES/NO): YES